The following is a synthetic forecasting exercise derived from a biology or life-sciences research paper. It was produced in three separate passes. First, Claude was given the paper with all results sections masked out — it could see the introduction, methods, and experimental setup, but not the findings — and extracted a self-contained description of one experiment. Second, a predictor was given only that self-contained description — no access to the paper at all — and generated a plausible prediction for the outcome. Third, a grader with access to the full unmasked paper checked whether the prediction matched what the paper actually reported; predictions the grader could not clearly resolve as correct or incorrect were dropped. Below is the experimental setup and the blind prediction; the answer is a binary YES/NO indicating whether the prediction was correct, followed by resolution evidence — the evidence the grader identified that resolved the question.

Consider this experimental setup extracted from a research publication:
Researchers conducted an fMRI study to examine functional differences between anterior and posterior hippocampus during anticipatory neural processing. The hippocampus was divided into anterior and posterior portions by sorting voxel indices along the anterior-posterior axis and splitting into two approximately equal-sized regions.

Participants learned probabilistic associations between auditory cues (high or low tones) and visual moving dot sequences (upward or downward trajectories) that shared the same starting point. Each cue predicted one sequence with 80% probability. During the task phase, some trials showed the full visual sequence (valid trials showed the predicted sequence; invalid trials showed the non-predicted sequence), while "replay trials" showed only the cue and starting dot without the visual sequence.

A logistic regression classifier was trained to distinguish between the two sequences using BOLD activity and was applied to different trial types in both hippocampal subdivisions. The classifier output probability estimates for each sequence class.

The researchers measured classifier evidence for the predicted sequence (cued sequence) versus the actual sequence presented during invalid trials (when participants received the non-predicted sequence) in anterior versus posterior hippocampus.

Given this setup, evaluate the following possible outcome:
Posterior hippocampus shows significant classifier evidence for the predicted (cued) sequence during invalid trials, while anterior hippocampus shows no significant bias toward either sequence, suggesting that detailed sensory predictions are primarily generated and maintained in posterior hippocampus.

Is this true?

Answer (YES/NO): NO